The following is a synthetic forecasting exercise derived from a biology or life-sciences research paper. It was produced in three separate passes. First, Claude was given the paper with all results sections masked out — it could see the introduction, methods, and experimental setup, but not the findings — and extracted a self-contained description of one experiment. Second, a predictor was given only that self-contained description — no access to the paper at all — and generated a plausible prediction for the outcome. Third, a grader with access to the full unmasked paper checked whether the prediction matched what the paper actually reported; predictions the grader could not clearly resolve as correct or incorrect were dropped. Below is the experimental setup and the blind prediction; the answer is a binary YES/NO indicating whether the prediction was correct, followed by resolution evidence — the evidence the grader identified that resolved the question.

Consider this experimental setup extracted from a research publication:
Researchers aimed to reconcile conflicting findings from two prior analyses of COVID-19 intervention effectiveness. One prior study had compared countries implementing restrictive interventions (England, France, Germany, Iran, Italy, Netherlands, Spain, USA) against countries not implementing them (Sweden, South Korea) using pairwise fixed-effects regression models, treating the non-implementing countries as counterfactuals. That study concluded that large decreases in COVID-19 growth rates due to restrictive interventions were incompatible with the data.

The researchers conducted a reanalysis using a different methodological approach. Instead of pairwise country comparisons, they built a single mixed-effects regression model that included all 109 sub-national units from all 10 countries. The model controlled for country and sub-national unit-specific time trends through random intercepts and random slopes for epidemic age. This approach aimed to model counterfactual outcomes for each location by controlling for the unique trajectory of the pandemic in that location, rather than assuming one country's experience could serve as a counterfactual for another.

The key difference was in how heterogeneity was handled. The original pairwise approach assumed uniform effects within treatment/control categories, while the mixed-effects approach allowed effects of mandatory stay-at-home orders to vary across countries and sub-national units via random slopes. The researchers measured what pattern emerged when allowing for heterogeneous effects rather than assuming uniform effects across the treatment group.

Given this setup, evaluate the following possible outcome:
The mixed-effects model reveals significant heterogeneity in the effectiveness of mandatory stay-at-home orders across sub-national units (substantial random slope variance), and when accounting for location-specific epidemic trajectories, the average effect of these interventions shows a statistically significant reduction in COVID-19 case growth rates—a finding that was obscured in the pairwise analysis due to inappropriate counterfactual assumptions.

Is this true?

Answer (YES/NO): NO